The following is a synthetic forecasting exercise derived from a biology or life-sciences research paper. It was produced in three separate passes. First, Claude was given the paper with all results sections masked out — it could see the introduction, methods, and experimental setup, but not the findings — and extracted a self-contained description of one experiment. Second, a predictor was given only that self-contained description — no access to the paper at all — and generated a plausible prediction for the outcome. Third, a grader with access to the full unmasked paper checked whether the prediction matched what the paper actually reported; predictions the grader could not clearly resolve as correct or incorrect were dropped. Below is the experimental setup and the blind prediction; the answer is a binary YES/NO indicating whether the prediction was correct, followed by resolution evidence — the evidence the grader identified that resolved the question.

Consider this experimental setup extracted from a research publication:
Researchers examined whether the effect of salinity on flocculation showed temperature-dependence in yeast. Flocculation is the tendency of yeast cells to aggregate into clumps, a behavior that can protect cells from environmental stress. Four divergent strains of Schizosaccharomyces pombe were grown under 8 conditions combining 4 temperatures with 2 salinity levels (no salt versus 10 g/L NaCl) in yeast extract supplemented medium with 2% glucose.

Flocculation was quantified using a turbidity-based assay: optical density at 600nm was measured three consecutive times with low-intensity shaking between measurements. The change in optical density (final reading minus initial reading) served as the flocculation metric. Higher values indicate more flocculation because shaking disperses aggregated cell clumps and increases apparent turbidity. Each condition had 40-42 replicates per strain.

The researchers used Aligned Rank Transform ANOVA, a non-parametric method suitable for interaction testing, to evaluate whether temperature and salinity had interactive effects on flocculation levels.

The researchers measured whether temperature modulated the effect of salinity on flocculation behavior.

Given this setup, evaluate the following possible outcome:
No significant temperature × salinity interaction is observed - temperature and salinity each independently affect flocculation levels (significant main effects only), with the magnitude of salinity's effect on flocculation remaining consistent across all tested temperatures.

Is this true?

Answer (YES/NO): NO